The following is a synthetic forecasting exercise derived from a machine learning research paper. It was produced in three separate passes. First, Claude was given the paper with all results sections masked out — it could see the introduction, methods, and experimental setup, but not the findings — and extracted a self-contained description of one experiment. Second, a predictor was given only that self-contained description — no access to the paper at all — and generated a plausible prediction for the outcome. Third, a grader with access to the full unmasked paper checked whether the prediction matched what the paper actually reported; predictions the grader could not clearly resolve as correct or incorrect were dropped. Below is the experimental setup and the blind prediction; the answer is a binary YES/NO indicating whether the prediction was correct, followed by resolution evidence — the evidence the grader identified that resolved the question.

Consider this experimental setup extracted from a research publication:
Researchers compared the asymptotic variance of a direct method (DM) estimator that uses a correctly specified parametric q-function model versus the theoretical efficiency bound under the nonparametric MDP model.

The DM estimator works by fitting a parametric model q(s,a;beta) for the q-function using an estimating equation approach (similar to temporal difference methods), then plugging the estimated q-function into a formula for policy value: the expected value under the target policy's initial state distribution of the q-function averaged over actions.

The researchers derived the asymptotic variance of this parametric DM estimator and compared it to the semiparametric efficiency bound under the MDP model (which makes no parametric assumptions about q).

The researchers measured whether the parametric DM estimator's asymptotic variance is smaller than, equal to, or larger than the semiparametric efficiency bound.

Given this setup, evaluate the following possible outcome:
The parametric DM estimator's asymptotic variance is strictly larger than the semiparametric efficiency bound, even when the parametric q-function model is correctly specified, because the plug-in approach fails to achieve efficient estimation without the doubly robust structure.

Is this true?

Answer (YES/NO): NO